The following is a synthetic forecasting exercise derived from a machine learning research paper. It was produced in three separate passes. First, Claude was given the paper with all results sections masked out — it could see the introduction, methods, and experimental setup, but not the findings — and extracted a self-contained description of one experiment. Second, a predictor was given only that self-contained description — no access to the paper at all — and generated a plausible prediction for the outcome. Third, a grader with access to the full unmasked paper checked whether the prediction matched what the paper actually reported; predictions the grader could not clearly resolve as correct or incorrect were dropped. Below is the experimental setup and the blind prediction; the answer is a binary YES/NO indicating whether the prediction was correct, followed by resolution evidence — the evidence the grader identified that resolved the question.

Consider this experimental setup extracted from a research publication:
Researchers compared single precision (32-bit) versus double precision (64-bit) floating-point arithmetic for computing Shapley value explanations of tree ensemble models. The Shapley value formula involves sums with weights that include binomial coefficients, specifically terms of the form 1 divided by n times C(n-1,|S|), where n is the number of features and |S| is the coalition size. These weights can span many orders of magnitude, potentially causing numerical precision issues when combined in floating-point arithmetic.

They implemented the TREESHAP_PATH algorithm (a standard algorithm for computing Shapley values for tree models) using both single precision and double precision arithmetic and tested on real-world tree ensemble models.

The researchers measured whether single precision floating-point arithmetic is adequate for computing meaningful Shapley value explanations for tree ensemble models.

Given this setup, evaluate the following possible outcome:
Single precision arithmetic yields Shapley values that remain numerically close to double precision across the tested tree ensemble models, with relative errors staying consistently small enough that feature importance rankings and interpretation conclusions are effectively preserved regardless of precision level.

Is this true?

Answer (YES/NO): NO